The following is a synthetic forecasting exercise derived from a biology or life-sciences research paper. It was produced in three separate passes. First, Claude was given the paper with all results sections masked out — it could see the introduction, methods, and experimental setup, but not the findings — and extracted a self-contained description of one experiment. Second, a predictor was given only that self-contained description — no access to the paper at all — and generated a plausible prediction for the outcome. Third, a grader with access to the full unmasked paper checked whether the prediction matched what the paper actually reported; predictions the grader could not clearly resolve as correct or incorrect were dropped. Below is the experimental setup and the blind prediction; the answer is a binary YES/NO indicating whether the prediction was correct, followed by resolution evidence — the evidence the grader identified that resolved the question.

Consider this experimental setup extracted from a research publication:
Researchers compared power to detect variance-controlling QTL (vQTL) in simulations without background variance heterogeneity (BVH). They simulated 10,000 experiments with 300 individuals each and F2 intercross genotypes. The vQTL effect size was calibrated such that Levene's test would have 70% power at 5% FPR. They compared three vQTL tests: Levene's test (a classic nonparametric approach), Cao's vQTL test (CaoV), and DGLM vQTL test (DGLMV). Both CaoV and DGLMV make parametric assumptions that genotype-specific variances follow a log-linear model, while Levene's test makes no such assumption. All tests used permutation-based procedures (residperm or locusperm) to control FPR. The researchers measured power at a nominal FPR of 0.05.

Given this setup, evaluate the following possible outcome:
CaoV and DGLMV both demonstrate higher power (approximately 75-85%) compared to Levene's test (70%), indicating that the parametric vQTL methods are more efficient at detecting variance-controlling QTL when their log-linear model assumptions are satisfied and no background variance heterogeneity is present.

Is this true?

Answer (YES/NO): NO